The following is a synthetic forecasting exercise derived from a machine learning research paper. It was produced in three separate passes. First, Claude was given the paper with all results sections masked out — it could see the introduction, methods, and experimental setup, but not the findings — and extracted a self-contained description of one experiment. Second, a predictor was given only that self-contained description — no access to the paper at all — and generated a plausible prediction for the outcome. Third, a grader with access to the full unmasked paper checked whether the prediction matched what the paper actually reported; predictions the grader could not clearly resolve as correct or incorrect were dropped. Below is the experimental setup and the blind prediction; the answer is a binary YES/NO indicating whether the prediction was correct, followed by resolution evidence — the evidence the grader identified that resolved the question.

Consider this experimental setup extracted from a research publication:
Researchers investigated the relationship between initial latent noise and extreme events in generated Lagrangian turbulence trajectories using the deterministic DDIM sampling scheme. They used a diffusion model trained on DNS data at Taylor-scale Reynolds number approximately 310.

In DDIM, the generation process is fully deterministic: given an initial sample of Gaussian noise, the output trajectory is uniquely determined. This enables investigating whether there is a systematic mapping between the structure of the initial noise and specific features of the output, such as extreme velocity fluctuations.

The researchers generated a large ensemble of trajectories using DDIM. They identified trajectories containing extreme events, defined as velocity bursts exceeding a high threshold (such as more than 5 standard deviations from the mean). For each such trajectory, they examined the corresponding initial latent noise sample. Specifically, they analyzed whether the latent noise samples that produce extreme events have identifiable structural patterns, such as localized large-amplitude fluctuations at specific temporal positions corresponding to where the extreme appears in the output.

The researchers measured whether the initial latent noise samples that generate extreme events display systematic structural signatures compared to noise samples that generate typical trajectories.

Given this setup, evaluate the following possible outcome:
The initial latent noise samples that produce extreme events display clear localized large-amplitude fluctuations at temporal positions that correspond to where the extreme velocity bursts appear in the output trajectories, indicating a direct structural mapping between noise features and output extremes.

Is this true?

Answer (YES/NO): YES